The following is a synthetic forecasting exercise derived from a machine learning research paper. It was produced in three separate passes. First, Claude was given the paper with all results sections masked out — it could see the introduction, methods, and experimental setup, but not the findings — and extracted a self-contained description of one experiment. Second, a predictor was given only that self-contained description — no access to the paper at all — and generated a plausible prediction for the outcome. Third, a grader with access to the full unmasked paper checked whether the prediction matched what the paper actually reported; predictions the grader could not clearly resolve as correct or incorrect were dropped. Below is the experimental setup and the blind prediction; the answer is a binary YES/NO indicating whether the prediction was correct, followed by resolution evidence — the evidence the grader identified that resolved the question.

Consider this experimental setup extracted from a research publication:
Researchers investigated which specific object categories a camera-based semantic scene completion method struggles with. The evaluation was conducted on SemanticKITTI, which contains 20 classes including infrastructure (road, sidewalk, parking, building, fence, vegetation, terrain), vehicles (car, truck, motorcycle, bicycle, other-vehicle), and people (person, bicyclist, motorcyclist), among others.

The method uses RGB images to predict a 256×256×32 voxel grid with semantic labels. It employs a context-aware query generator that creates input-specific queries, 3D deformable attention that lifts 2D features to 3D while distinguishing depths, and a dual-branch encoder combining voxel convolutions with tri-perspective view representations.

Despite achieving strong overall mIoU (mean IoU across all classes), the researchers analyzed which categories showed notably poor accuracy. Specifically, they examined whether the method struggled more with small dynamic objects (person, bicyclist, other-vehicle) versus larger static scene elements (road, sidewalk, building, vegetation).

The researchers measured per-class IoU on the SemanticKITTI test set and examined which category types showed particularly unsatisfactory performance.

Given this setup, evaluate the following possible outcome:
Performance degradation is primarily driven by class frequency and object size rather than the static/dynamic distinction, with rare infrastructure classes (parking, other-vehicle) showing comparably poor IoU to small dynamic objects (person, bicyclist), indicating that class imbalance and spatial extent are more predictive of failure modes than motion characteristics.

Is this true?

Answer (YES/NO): NO